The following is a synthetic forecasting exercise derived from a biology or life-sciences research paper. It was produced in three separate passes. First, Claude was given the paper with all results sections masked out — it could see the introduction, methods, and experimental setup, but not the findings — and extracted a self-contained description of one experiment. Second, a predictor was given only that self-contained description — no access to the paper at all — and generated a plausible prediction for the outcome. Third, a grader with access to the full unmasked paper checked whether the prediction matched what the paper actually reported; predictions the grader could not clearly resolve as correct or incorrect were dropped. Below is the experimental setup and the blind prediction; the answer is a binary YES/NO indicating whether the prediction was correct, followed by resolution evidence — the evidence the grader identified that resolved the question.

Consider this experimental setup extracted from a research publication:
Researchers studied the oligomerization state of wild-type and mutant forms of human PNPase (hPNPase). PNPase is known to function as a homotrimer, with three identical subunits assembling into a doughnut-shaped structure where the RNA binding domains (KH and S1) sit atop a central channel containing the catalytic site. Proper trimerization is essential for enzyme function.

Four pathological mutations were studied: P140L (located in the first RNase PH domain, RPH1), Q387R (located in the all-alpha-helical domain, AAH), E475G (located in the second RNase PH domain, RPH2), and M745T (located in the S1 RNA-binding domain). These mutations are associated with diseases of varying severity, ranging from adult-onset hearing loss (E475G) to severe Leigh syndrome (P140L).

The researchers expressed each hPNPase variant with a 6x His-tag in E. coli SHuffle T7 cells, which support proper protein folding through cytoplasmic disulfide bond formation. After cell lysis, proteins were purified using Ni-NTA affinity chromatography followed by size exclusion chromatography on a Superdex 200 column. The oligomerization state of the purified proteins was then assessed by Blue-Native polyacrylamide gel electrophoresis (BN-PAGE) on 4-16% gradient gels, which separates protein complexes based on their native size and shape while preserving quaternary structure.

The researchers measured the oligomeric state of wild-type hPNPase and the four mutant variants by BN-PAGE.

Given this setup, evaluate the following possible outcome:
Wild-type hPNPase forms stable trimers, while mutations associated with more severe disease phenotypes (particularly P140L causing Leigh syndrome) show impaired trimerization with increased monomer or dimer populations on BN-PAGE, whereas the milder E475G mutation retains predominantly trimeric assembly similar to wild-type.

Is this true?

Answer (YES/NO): NO